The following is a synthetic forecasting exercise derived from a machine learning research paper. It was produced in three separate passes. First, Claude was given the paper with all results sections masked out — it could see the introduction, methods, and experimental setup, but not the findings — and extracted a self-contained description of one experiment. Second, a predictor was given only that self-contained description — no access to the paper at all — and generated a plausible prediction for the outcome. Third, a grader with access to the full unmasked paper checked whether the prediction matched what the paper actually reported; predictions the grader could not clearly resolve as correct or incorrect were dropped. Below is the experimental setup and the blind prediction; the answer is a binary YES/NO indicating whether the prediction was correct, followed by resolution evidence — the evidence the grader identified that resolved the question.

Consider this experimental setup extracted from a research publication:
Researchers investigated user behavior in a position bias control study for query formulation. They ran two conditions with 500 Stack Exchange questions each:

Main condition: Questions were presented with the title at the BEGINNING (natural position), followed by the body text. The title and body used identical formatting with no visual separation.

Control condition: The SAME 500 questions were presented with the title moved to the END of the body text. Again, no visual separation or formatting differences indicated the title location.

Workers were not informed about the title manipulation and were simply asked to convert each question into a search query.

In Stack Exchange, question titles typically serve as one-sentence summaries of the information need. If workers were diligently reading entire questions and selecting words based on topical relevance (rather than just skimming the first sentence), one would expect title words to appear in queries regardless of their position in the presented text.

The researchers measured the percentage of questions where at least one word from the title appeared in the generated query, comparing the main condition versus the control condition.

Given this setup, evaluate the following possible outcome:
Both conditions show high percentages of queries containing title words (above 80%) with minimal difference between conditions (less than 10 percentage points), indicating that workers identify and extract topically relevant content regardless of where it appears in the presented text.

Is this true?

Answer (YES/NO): NO